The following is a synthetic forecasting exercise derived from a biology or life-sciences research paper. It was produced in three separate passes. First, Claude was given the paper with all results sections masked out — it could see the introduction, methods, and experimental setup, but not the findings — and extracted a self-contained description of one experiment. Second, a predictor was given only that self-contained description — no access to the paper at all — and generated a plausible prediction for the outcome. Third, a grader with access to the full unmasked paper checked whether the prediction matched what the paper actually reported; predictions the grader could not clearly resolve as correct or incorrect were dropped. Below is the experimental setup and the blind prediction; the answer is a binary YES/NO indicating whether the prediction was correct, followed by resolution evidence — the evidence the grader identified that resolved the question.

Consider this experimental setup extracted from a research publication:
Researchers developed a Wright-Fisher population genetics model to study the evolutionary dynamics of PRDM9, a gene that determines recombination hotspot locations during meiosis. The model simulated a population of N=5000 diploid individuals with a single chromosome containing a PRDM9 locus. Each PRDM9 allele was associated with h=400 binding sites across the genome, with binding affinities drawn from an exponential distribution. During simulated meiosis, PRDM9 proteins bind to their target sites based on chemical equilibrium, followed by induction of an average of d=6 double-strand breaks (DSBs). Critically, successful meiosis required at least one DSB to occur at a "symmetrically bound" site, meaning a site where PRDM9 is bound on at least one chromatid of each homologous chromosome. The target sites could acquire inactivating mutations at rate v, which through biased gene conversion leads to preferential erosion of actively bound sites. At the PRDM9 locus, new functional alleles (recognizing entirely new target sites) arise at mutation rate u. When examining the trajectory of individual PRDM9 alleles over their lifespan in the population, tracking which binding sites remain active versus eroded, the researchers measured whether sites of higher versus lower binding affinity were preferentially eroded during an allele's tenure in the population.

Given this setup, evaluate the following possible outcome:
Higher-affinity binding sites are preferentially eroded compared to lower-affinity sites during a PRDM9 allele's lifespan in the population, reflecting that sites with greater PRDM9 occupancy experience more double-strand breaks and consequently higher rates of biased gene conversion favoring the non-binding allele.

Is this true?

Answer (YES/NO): YES